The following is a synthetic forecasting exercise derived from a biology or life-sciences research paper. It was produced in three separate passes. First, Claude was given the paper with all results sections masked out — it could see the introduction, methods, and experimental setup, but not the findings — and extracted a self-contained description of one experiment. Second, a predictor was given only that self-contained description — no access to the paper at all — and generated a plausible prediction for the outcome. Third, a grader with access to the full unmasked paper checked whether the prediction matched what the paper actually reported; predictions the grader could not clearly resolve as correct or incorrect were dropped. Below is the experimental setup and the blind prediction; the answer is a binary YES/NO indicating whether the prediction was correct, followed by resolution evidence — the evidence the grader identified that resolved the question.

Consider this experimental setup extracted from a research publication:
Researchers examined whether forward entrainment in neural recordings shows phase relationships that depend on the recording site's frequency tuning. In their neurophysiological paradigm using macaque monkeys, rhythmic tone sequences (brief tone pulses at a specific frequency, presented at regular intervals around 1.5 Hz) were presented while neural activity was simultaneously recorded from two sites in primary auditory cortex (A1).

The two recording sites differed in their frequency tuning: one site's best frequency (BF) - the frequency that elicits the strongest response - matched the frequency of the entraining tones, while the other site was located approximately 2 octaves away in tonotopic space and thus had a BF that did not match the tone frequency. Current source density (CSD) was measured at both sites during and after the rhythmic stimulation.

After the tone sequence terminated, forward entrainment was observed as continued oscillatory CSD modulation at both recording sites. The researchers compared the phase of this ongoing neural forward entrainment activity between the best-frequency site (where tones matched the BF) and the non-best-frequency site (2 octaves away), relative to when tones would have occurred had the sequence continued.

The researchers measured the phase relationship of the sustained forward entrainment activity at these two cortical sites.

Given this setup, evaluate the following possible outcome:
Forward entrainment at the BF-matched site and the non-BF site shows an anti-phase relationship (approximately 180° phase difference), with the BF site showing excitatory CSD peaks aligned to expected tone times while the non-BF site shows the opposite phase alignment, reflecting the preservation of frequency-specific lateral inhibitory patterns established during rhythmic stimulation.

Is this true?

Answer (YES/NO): NO